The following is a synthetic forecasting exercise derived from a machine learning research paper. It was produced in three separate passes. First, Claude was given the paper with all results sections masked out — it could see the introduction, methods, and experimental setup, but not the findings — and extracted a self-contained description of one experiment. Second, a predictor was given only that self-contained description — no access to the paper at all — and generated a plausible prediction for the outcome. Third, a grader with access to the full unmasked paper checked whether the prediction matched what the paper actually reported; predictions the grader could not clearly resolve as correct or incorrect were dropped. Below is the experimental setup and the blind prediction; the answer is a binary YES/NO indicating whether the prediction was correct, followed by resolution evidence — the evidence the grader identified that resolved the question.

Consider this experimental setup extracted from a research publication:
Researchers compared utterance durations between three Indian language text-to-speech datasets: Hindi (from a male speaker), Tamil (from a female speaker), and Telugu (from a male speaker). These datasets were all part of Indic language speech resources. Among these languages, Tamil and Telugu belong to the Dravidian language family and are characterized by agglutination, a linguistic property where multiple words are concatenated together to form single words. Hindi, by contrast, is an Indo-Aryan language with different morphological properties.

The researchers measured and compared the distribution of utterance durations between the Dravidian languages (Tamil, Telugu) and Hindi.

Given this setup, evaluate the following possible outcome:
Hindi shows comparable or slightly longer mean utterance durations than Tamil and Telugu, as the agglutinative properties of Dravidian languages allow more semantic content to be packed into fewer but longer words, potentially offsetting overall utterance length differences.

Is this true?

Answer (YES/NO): NO